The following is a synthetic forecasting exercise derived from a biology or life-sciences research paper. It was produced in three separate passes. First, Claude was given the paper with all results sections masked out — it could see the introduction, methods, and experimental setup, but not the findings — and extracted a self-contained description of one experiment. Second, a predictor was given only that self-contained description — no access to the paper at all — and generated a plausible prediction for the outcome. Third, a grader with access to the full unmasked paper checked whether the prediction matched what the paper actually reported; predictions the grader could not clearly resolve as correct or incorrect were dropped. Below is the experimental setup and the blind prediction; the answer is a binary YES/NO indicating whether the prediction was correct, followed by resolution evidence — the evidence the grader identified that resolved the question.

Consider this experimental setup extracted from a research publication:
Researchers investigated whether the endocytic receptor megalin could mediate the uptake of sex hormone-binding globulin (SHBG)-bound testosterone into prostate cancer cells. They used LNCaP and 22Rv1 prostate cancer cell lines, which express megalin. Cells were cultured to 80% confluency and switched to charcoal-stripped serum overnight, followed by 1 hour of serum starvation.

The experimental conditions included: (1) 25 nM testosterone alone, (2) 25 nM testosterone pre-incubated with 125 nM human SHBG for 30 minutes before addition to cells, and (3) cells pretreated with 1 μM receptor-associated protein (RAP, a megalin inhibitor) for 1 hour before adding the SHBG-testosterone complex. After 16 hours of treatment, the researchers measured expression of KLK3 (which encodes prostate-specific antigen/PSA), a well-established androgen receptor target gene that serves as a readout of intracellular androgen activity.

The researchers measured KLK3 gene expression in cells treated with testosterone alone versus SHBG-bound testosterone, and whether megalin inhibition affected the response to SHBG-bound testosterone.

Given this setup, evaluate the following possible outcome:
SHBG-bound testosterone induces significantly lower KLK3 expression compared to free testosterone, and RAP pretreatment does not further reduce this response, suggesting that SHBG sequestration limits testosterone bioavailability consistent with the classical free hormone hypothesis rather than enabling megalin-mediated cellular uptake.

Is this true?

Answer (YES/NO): NO